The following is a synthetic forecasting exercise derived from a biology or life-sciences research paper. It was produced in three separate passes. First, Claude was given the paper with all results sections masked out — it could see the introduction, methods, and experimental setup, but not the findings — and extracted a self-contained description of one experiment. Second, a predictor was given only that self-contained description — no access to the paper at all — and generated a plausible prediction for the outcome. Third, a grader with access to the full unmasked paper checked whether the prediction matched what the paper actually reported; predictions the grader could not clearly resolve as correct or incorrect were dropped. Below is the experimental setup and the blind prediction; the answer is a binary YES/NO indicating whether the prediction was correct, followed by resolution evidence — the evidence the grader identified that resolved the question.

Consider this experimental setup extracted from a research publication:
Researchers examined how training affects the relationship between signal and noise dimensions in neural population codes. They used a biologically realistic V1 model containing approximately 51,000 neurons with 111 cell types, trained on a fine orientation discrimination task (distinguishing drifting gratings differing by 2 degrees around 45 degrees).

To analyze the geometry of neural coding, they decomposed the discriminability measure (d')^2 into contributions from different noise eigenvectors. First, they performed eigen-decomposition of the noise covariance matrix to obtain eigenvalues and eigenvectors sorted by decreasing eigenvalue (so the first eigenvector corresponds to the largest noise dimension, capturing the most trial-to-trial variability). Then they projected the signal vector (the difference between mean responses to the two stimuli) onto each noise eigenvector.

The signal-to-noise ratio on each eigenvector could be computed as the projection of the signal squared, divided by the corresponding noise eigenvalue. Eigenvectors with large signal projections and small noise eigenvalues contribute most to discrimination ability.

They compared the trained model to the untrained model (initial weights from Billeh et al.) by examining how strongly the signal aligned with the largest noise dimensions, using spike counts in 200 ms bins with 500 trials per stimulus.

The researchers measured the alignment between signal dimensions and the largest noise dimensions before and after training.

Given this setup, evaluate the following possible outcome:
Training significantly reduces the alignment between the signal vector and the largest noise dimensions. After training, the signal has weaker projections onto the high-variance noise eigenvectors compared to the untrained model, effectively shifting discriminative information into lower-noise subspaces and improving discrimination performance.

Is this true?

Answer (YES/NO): YES